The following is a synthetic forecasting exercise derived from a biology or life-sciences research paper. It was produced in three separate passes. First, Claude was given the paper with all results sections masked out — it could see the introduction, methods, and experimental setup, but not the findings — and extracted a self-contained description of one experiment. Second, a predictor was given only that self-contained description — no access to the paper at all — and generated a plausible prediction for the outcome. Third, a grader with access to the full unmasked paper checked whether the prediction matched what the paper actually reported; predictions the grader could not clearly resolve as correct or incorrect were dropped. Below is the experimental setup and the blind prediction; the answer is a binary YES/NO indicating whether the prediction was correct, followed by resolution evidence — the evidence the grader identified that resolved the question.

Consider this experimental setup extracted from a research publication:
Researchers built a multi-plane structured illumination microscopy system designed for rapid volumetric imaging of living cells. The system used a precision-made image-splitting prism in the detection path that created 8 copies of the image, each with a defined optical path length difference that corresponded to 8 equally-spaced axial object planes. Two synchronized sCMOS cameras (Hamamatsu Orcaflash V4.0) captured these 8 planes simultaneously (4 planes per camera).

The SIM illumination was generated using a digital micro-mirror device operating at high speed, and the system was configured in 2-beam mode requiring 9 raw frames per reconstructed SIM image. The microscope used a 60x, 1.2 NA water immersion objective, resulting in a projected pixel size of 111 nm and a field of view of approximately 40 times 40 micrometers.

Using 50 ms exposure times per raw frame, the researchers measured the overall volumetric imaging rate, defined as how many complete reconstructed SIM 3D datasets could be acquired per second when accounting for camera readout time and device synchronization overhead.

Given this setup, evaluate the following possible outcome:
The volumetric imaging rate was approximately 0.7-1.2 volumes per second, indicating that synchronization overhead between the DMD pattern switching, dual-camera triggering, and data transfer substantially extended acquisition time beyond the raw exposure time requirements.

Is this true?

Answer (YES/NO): NO